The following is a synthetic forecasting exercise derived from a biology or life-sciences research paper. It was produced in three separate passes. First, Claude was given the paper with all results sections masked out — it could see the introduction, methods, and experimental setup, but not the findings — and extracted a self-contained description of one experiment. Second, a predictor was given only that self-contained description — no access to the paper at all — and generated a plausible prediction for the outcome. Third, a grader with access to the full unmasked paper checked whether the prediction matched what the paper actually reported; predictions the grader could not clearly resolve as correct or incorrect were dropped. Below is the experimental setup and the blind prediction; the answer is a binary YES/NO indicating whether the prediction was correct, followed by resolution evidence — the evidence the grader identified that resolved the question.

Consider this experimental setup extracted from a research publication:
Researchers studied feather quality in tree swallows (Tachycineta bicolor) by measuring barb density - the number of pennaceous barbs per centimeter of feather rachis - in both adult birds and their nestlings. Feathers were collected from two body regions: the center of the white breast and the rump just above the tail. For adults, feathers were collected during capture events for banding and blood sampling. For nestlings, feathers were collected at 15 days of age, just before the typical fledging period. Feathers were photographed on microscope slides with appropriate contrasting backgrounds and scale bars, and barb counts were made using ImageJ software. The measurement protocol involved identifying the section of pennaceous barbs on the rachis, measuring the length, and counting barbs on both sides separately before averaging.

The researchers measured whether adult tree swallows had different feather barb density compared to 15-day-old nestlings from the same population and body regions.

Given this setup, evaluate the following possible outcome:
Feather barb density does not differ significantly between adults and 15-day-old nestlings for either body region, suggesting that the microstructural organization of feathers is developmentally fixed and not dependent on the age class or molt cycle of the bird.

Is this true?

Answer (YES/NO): NO